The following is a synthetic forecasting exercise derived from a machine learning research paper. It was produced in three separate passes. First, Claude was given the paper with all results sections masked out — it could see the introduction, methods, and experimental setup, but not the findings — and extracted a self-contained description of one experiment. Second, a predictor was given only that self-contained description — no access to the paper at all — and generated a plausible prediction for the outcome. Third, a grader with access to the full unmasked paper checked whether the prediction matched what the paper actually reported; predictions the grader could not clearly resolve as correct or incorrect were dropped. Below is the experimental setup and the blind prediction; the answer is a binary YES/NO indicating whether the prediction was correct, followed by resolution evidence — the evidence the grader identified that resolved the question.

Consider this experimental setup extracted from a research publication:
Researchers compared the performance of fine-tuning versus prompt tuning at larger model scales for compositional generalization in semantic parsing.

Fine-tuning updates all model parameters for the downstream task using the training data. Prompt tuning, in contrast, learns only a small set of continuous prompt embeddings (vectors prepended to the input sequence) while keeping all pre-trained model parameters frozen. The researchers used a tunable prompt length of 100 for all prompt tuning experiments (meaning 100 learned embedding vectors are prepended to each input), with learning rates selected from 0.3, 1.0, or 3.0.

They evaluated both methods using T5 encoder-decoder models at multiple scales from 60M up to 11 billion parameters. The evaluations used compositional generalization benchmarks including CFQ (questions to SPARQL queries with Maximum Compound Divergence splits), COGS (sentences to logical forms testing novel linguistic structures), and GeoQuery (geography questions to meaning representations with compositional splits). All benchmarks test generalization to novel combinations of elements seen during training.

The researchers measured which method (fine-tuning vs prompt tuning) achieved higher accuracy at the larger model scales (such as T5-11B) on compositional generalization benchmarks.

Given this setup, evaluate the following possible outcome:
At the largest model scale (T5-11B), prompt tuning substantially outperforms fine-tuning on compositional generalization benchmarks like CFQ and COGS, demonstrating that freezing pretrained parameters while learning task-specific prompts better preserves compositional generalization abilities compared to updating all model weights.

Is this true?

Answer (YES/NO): NO